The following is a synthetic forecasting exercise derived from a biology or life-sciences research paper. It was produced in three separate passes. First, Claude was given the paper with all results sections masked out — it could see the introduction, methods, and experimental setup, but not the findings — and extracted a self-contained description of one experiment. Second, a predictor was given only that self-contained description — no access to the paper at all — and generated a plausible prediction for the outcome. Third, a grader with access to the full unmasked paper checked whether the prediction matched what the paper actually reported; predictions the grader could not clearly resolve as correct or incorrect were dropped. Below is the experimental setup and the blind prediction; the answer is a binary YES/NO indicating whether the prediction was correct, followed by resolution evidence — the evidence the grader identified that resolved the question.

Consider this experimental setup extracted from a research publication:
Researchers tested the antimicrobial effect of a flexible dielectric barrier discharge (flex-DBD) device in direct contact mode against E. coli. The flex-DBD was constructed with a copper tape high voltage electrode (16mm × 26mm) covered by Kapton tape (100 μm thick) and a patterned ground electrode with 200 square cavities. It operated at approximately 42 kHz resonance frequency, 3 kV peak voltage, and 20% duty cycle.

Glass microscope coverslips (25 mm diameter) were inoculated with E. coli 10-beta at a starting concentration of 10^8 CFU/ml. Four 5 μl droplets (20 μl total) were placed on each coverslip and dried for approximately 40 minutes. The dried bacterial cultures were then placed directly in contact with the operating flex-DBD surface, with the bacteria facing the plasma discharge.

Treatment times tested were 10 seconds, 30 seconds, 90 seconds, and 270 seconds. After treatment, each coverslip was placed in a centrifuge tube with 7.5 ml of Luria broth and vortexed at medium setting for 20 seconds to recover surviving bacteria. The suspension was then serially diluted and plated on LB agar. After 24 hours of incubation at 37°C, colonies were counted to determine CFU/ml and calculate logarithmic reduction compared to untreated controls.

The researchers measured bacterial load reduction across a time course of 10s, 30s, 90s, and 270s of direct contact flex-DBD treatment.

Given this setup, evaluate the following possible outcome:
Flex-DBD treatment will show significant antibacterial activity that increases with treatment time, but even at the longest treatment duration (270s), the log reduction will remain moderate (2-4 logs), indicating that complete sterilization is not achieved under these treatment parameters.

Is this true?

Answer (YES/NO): NO